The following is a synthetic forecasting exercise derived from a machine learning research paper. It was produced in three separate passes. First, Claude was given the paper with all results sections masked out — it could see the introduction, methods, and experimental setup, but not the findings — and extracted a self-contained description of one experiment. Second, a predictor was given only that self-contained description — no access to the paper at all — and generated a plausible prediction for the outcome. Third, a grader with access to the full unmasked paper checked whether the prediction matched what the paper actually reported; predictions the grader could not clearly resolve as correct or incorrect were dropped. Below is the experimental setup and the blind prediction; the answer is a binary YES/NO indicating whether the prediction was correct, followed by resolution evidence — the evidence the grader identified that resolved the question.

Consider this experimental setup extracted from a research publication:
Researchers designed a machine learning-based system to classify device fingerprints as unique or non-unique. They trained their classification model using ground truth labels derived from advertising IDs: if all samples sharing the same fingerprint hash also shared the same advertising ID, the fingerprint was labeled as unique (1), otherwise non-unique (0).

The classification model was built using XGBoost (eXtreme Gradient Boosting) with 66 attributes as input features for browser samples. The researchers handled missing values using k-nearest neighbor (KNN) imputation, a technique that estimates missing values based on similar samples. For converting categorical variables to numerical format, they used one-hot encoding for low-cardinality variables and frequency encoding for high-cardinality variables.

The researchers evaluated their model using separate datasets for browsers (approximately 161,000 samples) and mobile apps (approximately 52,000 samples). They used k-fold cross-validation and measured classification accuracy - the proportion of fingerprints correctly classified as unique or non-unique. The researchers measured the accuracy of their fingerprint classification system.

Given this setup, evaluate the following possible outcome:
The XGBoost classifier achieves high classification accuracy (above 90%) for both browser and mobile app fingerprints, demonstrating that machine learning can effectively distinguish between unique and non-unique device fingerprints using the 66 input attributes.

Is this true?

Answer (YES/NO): NO